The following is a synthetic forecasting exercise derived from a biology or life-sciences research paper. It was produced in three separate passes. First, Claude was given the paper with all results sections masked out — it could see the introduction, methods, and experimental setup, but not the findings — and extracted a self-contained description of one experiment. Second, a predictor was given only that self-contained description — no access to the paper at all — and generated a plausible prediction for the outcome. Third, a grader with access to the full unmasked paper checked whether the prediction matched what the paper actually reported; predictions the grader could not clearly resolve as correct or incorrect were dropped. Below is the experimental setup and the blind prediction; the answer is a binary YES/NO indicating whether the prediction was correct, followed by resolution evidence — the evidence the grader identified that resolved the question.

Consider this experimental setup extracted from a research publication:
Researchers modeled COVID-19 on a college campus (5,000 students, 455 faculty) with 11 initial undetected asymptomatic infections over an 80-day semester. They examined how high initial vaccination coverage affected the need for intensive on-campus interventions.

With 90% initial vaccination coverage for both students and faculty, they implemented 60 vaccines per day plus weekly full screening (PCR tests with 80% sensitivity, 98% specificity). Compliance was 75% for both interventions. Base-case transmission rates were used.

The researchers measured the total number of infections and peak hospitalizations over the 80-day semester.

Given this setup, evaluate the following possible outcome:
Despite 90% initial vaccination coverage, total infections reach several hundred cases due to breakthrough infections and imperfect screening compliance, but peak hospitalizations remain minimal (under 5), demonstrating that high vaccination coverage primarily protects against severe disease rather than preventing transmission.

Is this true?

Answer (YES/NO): NO